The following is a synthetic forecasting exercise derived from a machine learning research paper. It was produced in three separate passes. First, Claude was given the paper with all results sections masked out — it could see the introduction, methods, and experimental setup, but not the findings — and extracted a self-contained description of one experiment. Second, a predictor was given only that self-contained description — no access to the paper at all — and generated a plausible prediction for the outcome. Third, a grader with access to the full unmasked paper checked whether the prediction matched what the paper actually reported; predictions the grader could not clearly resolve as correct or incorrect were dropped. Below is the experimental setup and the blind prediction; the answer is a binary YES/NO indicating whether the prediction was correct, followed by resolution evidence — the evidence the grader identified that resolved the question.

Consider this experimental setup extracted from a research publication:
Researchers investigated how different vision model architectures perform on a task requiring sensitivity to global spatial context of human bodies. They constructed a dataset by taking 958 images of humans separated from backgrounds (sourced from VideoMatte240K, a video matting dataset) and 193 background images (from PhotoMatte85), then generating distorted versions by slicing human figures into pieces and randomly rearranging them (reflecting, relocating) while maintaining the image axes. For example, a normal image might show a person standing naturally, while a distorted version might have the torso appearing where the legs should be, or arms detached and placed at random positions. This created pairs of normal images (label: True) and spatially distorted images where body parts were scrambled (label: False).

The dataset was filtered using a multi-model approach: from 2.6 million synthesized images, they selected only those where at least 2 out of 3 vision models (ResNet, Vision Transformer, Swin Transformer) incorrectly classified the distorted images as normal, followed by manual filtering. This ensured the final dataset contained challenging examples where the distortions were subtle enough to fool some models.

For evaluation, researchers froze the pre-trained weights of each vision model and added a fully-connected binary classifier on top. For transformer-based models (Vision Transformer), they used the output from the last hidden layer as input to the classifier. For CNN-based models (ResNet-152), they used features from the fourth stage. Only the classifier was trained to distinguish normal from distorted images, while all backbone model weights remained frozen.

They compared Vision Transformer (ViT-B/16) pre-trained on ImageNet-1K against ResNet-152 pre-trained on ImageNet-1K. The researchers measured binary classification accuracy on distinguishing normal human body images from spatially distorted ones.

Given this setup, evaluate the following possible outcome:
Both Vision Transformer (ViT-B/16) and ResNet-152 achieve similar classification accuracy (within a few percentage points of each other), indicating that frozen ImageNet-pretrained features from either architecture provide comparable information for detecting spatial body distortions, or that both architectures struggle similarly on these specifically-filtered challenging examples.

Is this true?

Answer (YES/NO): NO